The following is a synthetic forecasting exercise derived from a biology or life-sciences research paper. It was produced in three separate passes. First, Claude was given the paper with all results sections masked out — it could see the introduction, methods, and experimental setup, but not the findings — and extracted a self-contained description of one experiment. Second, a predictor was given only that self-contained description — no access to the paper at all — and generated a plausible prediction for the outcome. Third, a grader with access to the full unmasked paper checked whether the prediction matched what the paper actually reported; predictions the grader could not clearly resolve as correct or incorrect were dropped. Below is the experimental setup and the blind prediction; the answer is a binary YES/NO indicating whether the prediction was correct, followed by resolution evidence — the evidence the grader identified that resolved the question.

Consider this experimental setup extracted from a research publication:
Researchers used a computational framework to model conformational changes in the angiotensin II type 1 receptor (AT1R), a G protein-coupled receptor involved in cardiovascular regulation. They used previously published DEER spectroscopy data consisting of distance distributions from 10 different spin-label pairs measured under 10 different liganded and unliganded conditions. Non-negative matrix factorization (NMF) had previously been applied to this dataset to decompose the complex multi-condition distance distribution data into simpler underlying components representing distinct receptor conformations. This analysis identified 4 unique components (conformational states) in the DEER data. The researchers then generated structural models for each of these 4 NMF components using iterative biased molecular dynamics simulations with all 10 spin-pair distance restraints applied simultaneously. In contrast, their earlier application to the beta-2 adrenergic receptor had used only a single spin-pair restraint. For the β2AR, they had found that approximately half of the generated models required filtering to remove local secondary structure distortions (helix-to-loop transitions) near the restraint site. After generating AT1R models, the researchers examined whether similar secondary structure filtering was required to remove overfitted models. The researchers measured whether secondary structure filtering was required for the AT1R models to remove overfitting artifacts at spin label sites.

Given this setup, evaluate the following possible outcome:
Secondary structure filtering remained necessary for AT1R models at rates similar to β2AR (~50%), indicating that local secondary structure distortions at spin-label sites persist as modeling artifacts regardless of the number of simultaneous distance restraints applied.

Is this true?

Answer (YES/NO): NO